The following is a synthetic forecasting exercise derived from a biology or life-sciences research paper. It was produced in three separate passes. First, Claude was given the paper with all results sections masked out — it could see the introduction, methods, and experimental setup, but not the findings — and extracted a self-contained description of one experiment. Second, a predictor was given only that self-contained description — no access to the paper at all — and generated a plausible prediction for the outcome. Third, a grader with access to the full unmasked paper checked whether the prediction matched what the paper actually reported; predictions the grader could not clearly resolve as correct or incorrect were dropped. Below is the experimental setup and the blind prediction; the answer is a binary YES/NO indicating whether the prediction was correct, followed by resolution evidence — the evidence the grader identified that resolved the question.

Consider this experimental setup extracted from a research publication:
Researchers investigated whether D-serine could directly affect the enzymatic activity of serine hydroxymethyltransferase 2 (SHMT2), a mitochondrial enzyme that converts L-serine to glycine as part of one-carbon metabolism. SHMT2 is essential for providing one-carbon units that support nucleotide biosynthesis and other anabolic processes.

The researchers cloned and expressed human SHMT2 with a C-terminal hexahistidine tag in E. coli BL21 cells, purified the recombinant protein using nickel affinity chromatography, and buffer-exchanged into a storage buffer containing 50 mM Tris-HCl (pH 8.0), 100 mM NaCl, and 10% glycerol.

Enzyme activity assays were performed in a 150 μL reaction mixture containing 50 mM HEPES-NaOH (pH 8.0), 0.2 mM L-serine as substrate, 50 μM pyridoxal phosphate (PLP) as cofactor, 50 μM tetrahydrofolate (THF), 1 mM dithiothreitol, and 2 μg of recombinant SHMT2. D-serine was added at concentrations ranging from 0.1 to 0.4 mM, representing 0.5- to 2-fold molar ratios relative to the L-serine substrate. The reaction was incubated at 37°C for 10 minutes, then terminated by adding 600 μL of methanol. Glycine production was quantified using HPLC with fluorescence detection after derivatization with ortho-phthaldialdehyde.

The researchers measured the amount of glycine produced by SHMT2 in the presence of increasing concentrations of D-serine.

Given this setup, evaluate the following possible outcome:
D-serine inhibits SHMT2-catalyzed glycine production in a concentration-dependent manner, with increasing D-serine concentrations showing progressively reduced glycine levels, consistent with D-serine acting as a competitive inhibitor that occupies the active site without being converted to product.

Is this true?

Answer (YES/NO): NO